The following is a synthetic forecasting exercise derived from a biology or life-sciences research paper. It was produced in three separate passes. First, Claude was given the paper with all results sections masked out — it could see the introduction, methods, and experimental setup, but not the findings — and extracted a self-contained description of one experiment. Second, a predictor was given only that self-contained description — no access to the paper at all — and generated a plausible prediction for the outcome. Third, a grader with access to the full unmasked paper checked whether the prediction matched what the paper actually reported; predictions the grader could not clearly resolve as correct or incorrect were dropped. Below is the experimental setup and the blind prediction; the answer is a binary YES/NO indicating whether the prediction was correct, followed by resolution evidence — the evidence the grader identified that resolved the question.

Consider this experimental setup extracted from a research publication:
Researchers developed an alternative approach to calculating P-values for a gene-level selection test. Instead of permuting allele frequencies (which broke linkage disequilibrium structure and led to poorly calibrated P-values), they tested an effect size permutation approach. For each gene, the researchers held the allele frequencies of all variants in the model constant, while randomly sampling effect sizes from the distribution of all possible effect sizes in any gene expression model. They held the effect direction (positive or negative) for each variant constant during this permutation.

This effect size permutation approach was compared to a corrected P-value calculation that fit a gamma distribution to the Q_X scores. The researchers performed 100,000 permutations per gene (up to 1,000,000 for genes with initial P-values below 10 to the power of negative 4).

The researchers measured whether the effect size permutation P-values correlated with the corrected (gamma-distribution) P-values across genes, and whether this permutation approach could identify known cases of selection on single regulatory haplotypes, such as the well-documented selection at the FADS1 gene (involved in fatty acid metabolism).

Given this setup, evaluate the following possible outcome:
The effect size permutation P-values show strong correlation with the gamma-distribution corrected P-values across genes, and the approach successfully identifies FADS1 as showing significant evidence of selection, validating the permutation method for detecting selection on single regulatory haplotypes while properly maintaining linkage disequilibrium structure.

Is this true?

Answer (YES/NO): NO